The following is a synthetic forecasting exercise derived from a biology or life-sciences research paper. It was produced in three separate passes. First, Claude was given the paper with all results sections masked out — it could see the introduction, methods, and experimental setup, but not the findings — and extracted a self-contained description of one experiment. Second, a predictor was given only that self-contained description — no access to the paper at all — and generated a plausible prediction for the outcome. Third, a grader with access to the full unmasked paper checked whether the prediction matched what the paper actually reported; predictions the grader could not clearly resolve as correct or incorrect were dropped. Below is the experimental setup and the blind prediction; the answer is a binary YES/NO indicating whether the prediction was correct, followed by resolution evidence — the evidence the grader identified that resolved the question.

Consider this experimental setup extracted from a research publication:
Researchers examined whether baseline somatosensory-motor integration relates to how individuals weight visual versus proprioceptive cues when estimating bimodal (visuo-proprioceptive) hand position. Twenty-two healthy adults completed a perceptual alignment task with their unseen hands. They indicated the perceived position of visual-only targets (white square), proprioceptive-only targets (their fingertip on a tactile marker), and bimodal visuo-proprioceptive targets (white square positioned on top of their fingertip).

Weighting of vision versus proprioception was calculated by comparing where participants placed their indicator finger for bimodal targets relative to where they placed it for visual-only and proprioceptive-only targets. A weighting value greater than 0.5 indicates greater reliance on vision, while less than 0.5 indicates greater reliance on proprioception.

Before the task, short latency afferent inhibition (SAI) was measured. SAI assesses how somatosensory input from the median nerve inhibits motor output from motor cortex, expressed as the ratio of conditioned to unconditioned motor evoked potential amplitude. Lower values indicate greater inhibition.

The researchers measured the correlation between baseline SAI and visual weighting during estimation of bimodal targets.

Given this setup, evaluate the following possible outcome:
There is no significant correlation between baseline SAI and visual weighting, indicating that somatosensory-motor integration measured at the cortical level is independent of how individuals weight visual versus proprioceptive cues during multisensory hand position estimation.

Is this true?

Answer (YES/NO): YES